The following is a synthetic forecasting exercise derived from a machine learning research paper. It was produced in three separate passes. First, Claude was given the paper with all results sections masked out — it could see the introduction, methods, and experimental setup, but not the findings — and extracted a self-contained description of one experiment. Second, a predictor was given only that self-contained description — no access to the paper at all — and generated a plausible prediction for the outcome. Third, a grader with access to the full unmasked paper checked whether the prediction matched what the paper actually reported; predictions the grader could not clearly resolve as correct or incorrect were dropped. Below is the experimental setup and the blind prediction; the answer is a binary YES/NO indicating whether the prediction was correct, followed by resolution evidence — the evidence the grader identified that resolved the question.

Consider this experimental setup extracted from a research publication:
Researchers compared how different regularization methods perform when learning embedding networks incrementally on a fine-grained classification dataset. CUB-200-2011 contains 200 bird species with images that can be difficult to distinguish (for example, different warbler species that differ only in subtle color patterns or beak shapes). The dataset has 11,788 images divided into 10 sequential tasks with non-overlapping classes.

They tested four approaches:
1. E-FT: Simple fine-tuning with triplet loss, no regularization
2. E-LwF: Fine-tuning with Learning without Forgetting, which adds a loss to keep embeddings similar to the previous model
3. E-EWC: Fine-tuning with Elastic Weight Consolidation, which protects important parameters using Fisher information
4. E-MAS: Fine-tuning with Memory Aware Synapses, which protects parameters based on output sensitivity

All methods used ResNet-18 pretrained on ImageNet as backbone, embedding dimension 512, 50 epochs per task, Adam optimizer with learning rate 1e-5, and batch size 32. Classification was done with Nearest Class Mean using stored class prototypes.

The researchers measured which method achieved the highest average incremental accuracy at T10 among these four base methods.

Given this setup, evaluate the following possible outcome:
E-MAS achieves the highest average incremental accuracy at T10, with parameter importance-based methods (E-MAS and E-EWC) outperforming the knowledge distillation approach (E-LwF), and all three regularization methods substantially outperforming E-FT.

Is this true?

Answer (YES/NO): NO